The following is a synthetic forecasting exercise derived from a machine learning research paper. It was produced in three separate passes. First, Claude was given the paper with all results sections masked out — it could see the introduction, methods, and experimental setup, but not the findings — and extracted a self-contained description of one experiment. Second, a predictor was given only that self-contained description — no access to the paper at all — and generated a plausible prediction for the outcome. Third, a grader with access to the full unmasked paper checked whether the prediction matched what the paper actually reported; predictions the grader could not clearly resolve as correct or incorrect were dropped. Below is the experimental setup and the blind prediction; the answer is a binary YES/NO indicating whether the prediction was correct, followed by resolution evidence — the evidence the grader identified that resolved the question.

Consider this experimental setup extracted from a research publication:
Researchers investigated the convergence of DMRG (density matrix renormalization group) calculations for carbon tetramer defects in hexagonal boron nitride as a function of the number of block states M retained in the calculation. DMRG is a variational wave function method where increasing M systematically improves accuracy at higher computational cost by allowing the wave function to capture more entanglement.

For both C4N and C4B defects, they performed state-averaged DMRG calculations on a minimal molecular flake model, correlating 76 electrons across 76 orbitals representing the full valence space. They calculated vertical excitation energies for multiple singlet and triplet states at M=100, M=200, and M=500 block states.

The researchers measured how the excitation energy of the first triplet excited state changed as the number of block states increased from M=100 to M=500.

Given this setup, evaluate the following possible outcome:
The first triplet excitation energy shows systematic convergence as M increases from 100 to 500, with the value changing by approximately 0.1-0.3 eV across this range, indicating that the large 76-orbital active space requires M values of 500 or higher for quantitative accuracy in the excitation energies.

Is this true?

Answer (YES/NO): NO